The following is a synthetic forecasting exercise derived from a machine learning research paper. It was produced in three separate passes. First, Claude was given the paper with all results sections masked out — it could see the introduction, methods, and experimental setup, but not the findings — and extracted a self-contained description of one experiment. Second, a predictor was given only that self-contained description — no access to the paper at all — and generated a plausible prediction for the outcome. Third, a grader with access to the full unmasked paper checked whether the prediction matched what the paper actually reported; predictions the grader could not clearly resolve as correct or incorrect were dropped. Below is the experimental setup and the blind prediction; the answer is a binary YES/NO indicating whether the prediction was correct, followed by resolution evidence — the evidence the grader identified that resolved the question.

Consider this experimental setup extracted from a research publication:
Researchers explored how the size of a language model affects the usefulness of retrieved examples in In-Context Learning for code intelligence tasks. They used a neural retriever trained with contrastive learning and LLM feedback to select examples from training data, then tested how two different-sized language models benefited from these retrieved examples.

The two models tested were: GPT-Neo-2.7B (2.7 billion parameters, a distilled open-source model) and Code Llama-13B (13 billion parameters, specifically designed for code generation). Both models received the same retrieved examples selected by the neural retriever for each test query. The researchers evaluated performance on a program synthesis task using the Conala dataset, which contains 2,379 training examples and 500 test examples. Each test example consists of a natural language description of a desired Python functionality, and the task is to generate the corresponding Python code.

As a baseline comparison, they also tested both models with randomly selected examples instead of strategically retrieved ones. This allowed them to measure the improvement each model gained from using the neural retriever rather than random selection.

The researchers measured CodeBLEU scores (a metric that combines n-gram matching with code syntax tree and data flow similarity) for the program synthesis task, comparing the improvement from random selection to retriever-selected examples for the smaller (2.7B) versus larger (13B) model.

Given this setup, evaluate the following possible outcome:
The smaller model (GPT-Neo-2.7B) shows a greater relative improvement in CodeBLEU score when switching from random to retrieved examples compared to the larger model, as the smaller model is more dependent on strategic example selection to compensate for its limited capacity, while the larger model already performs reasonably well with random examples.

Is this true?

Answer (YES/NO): YES